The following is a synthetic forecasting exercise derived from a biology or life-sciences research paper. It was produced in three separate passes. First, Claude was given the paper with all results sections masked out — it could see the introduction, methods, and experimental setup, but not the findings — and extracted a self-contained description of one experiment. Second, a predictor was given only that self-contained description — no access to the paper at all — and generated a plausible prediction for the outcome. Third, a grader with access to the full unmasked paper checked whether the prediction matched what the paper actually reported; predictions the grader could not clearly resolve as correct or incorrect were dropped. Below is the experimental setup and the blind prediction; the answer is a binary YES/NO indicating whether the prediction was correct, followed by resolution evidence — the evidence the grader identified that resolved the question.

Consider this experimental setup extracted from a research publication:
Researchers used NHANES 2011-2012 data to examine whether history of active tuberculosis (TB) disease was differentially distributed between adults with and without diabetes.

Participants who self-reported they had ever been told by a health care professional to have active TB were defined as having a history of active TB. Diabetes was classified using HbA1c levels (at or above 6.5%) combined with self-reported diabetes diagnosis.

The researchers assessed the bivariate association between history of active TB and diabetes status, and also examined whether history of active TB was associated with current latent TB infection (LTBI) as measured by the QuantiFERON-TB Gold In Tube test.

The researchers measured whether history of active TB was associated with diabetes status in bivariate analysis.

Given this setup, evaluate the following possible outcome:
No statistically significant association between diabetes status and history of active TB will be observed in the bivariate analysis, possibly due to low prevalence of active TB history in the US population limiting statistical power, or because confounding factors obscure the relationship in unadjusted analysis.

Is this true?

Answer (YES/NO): YES